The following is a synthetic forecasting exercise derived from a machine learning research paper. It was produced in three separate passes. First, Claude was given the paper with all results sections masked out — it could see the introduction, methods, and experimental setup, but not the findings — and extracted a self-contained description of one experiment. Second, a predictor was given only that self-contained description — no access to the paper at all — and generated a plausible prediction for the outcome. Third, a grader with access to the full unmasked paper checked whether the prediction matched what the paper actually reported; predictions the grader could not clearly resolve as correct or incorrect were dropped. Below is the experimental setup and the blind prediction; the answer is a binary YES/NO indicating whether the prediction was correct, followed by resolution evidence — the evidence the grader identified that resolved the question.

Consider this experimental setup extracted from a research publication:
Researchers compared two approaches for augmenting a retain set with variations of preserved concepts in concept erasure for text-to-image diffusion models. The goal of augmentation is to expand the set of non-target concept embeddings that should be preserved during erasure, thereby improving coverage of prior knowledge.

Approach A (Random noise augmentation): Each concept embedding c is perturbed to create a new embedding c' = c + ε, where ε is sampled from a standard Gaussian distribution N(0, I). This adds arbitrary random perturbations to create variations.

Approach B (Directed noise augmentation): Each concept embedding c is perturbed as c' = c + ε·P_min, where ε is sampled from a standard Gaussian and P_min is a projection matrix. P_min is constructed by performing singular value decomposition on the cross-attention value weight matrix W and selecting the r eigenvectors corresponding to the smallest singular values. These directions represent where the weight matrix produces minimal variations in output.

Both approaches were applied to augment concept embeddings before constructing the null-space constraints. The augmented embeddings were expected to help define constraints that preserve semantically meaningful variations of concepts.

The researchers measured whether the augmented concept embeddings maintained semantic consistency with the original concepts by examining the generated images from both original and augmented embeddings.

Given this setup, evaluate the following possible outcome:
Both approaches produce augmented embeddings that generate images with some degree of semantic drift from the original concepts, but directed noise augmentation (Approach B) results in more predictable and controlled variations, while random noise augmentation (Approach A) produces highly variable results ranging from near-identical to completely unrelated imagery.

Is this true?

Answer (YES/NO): NO